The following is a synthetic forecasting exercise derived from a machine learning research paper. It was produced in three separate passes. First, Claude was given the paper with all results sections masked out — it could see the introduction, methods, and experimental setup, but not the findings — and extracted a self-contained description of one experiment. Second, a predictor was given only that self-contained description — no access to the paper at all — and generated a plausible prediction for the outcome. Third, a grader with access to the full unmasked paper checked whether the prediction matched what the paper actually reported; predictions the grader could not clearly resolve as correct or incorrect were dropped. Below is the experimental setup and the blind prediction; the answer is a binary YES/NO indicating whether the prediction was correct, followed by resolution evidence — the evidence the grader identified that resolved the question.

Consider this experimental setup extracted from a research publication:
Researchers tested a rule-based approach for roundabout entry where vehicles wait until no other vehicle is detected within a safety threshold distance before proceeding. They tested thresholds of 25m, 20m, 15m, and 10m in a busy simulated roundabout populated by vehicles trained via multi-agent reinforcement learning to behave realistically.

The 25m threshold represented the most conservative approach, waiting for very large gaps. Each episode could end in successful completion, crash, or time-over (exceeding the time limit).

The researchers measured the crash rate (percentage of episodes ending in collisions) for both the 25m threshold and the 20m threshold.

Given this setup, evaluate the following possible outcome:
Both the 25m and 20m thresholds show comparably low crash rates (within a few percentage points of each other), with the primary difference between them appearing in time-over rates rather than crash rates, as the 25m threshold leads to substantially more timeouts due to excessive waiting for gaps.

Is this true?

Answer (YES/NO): YES